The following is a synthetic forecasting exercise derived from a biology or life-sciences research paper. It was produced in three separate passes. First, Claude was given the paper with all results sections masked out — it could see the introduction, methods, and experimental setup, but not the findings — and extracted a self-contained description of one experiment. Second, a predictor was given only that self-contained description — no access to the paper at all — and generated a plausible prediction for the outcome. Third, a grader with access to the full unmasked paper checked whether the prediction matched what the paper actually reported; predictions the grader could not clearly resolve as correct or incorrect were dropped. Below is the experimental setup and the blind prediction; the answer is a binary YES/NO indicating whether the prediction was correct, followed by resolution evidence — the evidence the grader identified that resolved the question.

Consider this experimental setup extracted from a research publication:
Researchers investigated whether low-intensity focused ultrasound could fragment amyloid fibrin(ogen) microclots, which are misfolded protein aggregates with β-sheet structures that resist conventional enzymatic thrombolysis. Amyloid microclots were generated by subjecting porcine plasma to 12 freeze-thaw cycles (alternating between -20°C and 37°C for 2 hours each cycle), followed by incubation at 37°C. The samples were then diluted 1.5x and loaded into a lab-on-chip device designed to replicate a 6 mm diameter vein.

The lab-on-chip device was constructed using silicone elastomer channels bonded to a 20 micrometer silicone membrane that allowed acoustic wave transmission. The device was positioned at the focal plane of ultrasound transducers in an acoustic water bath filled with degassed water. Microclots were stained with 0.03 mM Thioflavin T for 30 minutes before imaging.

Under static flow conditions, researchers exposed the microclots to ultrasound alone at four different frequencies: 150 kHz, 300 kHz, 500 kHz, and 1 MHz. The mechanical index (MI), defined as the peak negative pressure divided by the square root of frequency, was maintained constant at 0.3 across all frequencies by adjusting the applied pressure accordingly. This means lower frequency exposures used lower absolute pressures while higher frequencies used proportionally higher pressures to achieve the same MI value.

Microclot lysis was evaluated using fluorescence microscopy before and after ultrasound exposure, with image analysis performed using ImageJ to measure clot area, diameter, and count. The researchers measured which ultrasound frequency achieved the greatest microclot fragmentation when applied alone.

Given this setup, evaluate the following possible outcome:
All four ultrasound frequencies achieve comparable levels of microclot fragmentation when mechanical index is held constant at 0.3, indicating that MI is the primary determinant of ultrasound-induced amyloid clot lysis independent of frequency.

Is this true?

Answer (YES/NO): NO